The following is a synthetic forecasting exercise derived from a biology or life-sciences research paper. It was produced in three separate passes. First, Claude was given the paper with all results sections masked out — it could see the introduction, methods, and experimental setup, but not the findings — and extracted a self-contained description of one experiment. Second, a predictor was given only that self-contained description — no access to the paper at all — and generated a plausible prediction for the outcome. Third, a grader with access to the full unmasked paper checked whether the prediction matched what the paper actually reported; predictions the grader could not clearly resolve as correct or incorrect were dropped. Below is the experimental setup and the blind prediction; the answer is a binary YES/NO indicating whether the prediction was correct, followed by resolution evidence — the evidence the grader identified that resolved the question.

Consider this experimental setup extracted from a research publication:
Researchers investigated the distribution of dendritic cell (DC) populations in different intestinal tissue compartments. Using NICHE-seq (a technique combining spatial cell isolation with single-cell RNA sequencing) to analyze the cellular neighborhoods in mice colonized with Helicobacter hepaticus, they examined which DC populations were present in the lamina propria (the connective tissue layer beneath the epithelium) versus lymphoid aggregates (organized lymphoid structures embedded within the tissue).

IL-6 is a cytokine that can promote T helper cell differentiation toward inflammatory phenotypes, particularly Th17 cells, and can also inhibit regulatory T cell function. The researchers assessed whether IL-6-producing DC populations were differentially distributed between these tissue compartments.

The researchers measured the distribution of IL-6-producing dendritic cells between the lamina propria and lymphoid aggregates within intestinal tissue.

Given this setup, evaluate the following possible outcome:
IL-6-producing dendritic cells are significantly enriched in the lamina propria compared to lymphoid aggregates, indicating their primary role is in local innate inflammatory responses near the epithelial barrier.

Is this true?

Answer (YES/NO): NO